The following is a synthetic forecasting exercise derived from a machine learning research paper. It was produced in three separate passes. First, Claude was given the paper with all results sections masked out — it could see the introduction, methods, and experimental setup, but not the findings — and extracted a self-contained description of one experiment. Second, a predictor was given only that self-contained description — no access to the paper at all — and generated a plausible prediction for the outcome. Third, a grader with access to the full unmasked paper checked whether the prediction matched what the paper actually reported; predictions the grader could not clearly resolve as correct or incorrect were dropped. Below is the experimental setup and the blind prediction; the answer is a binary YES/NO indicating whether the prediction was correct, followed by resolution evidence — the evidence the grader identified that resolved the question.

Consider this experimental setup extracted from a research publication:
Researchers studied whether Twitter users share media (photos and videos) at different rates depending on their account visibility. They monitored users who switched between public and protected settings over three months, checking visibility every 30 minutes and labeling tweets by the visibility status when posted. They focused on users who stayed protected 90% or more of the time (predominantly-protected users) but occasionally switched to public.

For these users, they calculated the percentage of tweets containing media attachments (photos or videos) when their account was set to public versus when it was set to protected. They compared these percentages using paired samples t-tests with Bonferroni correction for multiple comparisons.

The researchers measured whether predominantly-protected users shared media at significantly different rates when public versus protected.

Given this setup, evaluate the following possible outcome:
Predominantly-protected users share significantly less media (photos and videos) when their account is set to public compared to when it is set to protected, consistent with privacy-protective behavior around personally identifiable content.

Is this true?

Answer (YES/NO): NO